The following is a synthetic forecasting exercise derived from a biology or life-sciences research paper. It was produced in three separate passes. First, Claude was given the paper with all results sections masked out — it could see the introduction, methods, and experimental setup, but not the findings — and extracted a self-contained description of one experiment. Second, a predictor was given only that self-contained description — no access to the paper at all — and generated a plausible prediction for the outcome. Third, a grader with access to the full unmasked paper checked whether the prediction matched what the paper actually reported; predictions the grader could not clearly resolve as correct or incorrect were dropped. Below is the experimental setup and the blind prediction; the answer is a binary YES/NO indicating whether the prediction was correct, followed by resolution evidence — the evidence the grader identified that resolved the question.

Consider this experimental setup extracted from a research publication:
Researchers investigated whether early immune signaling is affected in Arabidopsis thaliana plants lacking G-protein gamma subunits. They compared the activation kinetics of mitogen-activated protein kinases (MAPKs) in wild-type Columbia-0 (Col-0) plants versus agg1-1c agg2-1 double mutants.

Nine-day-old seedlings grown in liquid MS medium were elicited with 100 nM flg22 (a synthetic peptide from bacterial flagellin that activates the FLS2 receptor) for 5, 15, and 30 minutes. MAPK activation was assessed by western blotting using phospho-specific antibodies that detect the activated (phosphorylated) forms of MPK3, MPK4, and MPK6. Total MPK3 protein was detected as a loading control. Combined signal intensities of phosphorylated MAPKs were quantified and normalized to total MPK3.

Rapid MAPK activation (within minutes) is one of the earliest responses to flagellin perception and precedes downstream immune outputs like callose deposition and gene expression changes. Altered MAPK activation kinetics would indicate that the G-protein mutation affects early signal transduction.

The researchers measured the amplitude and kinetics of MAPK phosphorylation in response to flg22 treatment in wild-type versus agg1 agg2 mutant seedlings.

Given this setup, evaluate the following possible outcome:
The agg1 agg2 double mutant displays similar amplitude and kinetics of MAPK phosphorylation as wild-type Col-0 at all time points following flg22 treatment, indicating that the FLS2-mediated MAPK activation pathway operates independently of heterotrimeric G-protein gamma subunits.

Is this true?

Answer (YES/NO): NO